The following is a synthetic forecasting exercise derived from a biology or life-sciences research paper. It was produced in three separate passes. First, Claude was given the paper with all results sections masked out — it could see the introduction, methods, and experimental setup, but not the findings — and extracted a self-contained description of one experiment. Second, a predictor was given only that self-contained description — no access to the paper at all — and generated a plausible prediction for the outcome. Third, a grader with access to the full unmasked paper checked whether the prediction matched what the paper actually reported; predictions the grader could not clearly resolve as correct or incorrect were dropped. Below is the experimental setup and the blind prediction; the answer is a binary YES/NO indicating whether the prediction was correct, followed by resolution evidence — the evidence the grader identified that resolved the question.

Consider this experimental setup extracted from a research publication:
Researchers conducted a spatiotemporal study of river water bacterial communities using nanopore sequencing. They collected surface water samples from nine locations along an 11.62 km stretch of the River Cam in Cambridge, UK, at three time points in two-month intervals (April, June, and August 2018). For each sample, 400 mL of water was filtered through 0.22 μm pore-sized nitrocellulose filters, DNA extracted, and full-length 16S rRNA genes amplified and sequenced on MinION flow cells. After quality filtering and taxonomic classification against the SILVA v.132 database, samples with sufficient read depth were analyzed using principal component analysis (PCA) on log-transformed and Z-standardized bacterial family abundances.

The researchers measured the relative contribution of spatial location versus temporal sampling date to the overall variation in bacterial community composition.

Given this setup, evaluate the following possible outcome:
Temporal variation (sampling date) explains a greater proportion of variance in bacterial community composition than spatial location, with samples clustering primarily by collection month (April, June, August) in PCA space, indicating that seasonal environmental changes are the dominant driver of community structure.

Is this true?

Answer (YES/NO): NO